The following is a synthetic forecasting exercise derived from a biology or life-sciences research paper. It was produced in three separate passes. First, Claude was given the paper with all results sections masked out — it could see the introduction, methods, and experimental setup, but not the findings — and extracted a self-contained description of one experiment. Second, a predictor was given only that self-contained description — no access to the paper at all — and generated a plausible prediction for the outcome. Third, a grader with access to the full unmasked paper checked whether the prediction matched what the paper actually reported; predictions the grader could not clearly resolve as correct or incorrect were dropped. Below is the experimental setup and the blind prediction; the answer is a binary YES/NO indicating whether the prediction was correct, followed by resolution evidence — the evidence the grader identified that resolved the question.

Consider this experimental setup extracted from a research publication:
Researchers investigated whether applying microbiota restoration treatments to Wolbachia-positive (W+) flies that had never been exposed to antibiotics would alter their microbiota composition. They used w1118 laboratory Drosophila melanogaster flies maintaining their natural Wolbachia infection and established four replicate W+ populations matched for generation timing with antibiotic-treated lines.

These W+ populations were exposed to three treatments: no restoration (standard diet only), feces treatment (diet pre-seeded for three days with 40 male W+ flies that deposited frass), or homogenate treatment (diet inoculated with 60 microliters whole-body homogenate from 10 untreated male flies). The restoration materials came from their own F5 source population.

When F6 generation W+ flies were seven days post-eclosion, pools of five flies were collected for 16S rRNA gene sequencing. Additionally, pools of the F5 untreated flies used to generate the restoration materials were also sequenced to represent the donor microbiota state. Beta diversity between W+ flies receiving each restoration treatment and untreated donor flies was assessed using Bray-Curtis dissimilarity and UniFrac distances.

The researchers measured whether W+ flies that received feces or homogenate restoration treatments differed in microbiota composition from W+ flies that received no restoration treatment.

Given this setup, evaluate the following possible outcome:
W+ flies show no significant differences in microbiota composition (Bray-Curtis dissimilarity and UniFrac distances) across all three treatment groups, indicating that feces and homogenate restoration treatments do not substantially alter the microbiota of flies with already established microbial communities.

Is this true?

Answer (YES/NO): NO